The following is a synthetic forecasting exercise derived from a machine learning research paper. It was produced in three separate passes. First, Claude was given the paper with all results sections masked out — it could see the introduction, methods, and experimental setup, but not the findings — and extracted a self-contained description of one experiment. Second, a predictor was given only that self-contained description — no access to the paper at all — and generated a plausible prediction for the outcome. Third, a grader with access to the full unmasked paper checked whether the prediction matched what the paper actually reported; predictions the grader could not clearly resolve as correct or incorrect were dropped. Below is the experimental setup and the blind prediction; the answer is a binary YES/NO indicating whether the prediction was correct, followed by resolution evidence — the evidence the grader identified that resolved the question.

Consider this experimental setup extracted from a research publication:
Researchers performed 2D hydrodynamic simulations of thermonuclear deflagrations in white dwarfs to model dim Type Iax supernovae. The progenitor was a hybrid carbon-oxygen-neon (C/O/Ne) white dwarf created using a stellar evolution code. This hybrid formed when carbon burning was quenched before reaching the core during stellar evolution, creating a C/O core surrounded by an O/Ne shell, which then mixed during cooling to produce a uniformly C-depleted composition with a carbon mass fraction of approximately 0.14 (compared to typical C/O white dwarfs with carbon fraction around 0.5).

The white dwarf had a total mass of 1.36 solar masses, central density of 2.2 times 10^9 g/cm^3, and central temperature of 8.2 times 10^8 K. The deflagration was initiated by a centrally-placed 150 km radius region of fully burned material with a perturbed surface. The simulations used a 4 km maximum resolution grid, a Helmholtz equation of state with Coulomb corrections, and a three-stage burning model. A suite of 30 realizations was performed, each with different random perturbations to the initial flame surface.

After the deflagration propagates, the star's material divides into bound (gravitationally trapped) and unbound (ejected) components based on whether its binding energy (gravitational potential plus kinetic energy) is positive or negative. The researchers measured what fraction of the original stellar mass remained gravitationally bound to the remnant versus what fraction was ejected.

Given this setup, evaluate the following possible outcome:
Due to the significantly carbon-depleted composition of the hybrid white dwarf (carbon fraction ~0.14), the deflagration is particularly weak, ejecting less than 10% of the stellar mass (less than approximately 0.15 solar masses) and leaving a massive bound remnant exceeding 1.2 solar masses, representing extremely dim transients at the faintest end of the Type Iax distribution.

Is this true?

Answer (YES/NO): YES